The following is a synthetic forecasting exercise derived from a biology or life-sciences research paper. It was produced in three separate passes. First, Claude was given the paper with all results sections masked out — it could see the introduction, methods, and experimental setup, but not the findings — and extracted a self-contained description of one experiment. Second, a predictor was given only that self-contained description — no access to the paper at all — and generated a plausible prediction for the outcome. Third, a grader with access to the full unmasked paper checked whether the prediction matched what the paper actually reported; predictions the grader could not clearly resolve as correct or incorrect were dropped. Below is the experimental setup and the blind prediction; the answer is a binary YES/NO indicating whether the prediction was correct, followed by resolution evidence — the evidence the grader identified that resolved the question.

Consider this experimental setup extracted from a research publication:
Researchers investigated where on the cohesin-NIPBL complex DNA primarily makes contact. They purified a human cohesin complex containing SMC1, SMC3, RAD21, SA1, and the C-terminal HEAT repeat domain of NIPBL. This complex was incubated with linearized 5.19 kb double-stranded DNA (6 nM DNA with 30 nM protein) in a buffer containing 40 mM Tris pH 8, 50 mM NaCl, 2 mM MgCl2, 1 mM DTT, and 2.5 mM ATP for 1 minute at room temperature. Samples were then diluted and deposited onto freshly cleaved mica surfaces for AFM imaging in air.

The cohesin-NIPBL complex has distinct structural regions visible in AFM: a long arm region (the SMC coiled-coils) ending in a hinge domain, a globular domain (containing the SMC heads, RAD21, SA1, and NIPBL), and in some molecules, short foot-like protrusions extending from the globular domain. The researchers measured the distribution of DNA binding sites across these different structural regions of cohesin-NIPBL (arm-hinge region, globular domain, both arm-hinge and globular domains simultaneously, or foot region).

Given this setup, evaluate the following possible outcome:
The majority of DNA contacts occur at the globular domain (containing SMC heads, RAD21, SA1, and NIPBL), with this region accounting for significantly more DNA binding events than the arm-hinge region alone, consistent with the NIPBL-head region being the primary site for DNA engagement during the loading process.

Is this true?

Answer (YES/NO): YES